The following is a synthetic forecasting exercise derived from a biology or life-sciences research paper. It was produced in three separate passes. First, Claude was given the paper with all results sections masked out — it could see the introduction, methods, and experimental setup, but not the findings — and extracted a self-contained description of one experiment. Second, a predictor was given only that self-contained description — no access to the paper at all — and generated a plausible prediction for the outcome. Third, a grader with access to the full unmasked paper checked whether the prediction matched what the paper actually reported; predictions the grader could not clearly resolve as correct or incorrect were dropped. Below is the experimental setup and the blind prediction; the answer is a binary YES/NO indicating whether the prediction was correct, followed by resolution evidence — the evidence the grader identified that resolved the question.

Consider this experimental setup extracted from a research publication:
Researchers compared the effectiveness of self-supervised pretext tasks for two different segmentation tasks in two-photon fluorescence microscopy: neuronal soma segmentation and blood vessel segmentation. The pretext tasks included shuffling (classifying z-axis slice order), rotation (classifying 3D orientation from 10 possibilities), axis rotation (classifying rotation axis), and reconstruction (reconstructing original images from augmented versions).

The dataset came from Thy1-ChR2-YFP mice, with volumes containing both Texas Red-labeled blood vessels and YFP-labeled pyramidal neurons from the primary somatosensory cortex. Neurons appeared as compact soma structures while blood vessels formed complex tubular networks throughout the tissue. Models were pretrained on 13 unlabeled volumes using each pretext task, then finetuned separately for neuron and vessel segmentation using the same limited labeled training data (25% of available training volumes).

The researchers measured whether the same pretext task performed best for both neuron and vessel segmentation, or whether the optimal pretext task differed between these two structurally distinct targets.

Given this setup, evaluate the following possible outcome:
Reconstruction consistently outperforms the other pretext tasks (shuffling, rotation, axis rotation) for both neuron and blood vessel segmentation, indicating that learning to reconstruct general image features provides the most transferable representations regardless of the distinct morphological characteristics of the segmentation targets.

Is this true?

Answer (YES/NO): NO